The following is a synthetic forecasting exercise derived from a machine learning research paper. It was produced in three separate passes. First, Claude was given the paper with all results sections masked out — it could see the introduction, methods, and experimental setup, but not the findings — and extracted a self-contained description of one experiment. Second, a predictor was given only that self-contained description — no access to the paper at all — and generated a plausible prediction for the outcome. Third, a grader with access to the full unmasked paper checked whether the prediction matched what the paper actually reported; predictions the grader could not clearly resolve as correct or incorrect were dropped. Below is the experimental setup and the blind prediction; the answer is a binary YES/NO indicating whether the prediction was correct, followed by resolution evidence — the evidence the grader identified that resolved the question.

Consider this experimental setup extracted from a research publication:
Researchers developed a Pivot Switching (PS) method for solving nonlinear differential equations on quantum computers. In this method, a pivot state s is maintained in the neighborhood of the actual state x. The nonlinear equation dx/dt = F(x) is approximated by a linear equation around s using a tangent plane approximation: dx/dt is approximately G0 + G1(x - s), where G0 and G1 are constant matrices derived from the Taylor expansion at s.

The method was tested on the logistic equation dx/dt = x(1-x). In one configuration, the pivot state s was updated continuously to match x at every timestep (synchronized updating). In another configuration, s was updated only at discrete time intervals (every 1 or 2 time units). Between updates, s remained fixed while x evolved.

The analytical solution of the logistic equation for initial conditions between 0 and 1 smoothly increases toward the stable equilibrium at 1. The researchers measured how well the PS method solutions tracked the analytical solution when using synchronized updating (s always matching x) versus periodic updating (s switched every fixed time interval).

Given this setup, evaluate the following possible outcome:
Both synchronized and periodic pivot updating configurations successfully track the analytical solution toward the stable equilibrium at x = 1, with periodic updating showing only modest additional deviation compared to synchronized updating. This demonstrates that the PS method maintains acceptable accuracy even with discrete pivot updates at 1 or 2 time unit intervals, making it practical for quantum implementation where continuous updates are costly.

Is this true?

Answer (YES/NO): YES